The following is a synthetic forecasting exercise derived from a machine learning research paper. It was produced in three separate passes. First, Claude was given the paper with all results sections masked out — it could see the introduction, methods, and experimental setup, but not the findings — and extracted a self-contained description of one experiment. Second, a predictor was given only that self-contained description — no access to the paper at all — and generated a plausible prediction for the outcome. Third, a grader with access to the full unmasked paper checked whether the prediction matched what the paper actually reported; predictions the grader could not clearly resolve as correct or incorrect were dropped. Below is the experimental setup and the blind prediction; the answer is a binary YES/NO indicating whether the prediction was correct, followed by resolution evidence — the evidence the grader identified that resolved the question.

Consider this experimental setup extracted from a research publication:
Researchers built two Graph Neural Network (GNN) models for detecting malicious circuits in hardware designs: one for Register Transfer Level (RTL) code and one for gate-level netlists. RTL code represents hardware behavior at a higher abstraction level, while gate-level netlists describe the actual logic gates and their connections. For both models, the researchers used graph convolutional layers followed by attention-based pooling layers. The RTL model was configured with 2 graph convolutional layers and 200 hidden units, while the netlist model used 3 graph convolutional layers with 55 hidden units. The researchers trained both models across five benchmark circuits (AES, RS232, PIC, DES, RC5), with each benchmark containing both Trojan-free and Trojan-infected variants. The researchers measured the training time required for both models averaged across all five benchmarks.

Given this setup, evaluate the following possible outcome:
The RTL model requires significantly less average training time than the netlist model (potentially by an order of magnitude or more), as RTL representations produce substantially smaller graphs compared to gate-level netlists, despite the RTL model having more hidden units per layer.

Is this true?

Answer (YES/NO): YES